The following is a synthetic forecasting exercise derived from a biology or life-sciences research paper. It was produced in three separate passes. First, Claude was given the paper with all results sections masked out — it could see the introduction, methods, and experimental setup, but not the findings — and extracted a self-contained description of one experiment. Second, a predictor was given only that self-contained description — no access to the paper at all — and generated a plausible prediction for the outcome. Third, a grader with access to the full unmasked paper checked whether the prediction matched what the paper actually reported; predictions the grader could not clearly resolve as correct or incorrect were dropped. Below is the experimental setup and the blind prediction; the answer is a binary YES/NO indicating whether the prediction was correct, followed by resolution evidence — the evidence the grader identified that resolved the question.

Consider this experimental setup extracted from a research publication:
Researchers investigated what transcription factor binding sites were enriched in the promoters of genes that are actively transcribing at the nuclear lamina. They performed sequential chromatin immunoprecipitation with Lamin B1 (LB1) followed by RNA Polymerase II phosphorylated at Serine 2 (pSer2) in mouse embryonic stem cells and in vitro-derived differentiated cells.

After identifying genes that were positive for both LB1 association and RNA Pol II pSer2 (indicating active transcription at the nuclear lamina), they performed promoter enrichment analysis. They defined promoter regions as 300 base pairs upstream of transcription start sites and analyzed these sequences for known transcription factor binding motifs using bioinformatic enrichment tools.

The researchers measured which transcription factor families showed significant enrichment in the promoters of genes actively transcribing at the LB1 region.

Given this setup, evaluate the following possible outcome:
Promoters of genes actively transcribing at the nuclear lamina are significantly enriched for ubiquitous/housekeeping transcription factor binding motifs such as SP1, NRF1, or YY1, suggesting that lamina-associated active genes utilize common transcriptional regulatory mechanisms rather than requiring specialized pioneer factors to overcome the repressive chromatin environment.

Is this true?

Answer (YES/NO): NO